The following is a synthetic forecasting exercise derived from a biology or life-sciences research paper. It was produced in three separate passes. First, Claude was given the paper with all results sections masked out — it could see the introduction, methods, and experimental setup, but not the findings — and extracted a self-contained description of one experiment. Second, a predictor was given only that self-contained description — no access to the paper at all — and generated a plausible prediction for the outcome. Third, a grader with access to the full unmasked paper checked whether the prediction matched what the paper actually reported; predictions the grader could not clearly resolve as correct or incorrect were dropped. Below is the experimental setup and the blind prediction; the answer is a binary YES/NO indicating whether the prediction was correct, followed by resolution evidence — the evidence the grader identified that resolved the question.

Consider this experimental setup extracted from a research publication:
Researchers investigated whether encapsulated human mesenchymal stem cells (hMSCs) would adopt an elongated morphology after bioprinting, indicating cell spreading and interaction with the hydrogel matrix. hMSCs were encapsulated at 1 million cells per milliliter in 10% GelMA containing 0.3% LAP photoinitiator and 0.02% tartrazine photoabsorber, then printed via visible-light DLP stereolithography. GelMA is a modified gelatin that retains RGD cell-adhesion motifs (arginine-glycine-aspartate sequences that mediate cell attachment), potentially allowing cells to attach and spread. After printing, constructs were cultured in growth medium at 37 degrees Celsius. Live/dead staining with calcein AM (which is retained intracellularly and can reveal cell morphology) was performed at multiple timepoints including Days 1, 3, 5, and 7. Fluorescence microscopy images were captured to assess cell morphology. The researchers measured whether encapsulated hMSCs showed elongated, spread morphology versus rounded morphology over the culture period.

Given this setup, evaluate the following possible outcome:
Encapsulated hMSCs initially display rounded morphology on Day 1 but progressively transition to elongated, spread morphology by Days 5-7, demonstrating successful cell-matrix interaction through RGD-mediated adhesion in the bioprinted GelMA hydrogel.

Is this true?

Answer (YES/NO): YES